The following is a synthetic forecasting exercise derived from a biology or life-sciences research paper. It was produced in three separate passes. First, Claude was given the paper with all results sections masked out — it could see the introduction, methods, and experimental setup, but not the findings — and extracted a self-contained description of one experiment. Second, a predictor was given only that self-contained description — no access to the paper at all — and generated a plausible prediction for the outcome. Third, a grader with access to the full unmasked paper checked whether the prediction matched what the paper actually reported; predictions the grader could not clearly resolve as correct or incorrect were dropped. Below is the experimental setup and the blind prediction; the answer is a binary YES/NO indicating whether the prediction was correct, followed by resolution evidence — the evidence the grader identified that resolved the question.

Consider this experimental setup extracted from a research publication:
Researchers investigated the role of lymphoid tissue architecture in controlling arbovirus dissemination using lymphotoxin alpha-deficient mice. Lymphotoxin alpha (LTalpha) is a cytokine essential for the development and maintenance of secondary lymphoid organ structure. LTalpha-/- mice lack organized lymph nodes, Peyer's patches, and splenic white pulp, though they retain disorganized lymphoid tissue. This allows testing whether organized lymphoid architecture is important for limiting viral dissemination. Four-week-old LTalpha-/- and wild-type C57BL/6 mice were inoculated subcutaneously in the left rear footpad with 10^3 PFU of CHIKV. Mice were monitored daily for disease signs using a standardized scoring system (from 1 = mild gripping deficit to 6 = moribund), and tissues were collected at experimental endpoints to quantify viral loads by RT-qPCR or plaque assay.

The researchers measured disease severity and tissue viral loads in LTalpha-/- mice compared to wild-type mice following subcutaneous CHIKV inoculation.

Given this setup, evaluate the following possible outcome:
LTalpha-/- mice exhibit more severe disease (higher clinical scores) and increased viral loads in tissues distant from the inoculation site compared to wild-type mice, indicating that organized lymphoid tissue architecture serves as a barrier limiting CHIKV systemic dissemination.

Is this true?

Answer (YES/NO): NO